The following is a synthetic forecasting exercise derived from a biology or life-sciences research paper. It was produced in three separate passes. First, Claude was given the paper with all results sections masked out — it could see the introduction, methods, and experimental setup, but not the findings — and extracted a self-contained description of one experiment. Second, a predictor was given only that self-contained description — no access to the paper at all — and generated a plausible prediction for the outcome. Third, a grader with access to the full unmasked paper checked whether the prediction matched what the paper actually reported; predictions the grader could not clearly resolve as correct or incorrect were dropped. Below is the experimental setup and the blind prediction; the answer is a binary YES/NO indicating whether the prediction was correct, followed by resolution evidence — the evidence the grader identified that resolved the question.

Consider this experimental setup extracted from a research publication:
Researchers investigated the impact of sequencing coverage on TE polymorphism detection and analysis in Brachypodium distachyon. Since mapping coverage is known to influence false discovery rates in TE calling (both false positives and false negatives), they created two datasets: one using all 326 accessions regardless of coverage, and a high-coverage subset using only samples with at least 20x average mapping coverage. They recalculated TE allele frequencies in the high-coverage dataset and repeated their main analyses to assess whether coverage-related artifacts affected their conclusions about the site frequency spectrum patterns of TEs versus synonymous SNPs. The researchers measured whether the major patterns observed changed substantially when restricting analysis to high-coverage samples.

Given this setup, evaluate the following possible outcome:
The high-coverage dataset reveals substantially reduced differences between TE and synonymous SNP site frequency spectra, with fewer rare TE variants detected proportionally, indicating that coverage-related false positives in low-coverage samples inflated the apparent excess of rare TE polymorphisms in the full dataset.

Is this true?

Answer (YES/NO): NO